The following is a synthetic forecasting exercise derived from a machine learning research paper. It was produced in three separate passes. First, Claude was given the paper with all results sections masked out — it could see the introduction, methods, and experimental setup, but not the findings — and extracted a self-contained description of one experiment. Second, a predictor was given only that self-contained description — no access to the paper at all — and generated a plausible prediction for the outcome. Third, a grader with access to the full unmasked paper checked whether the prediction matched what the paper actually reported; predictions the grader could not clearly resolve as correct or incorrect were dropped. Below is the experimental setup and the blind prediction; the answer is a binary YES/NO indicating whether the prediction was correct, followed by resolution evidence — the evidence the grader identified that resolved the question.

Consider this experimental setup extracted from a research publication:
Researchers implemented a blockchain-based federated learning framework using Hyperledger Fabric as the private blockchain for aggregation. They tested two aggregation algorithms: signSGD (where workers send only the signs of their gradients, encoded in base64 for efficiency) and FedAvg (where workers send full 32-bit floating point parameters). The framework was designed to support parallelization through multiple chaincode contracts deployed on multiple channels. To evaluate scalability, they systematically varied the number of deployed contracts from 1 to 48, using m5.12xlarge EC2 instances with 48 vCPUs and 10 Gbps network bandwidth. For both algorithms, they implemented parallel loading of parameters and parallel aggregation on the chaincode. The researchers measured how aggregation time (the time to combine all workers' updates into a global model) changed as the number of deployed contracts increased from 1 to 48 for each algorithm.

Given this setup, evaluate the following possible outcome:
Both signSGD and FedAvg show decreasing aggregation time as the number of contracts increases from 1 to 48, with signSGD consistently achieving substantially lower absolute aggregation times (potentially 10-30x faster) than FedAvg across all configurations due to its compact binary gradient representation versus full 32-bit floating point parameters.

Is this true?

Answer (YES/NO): NO